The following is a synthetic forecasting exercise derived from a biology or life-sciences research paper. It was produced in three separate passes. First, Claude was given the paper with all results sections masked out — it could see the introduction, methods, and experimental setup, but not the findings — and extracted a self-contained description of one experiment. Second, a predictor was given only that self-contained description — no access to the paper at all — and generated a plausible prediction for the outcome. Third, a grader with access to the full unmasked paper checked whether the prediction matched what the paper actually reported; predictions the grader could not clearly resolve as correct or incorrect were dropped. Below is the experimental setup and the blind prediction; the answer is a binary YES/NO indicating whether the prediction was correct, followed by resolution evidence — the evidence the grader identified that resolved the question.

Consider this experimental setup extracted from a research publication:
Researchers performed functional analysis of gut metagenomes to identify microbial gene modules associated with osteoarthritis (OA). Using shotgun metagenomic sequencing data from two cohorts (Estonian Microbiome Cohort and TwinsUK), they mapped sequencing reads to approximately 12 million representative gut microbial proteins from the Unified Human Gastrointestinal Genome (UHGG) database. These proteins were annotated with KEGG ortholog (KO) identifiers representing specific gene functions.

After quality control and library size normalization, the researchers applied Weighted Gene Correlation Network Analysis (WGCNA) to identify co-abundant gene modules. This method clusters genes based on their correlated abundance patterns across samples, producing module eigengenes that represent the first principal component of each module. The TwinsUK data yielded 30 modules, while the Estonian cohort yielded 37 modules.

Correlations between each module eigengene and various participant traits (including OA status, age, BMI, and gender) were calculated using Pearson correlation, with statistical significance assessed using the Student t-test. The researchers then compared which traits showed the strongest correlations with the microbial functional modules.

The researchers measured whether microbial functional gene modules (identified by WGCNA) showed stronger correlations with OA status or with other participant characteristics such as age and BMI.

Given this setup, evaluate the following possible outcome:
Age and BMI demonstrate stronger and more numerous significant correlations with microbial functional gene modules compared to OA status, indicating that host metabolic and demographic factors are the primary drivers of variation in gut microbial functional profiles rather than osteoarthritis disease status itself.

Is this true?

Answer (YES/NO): YES